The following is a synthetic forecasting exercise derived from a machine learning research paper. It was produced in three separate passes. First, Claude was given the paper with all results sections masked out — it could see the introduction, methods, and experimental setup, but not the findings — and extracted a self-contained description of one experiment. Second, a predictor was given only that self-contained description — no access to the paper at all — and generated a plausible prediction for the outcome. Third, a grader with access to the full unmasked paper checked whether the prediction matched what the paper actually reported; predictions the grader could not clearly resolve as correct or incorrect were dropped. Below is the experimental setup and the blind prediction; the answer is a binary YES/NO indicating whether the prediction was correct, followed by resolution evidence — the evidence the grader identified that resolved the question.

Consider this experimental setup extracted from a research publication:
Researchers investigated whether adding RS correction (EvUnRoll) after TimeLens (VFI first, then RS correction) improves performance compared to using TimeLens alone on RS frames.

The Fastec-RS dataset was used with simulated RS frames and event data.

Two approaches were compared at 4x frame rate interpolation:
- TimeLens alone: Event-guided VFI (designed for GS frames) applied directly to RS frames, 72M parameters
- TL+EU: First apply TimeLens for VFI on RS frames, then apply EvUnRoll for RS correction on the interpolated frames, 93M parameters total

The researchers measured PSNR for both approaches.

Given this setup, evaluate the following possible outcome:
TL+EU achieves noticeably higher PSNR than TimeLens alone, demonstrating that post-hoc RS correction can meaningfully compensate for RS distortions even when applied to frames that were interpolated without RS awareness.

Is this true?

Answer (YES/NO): YES